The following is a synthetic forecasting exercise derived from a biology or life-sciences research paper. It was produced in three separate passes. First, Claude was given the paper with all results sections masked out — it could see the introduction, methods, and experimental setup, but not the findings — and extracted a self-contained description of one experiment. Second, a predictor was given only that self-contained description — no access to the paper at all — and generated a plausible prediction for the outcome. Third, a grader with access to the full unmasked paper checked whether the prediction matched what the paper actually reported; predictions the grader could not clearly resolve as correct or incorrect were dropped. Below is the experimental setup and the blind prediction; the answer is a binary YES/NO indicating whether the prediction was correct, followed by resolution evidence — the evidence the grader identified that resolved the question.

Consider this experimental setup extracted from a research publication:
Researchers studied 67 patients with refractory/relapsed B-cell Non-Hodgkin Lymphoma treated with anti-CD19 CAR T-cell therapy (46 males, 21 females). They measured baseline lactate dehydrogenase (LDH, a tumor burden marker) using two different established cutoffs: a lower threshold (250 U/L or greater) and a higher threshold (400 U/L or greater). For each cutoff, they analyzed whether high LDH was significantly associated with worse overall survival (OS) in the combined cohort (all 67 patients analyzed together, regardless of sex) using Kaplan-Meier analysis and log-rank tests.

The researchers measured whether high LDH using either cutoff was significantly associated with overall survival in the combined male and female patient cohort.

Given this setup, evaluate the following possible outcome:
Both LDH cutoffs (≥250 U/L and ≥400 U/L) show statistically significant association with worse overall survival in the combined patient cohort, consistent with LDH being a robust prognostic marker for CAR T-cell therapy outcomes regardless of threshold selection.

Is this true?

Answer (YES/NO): YES